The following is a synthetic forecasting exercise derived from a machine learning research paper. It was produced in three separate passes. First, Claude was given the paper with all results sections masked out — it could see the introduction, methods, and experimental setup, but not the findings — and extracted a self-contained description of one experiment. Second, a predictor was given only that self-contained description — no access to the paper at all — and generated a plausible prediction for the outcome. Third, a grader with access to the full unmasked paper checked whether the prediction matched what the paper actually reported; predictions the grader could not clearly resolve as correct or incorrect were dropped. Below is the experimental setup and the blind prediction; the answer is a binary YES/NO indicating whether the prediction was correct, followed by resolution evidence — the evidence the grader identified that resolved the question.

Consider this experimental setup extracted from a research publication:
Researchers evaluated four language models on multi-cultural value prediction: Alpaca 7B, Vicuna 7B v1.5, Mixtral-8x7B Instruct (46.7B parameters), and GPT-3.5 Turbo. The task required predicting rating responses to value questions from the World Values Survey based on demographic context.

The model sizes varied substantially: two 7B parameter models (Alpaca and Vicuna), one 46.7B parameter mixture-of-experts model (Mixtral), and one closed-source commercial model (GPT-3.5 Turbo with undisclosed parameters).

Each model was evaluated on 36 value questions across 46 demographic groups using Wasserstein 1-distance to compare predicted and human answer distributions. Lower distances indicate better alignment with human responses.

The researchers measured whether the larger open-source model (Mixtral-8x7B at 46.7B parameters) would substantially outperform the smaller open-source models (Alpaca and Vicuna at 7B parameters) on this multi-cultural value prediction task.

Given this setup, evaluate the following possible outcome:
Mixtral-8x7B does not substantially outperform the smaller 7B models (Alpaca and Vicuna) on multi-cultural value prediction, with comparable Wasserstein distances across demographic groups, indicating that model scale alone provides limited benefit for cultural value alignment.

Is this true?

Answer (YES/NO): NO